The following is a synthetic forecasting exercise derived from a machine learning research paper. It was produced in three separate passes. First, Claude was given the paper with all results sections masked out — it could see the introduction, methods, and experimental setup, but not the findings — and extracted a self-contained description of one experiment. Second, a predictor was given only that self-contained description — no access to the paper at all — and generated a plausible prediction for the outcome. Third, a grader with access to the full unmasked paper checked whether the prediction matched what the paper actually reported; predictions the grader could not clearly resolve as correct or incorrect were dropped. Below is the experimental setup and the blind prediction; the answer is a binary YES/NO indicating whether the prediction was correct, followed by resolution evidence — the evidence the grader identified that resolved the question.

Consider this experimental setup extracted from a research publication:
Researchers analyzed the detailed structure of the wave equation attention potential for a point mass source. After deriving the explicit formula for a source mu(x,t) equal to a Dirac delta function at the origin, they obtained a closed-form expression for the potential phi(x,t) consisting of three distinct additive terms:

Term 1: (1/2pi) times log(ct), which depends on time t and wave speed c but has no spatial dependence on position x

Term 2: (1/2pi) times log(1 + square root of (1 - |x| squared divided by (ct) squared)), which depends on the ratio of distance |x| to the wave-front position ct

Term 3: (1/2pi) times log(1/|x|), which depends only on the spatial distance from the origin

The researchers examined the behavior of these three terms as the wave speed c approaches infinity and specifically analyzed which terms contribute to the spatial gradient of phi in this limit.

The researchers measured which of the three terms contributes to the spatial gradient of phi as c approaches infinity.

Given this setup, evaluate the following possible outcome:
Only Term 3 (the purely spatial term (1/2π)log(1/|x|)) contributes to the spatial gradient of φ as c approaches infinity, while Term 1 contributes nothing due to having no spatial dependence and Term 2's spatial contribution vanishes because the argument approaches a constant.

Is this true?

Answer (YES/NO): YES